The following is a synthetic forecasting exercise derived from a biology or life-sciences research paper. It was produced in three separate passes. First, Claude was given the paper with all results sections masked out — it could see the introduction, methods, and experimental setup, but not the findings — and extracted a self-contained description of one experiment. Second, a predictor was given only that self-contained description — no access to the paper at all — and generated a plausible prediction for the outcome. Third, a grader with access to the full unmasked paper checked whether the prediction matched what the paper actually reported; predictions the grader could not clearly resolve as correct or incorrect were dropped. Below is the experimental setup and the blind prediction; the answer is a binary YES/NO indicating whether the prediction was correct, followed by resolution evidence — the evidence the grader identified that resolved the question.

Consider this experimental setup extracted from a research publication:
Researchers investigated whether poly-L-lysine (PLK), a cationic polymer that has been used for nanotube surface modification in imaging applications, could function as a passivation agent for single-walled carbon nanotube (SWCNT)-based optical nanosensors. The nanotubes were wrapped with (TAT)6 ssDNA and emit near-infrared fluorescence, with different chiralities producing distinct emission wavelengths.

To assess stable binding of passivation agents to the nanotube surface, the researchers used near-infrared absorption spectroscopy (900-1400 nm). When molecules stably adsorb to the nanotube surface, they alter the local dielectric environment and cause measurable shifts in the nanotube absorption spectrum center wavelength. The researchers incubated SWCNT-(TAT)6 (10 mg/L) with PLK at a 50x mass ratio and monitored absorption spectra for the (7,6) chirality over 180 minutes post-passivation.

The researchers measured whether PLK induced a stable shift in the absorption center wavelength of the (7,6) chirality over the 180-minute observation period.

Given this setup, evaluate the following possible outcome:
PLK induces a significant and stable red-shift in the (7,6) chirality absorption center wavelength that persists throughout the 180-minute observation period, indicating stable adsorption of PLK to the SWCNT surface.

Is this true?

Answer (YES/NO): YES